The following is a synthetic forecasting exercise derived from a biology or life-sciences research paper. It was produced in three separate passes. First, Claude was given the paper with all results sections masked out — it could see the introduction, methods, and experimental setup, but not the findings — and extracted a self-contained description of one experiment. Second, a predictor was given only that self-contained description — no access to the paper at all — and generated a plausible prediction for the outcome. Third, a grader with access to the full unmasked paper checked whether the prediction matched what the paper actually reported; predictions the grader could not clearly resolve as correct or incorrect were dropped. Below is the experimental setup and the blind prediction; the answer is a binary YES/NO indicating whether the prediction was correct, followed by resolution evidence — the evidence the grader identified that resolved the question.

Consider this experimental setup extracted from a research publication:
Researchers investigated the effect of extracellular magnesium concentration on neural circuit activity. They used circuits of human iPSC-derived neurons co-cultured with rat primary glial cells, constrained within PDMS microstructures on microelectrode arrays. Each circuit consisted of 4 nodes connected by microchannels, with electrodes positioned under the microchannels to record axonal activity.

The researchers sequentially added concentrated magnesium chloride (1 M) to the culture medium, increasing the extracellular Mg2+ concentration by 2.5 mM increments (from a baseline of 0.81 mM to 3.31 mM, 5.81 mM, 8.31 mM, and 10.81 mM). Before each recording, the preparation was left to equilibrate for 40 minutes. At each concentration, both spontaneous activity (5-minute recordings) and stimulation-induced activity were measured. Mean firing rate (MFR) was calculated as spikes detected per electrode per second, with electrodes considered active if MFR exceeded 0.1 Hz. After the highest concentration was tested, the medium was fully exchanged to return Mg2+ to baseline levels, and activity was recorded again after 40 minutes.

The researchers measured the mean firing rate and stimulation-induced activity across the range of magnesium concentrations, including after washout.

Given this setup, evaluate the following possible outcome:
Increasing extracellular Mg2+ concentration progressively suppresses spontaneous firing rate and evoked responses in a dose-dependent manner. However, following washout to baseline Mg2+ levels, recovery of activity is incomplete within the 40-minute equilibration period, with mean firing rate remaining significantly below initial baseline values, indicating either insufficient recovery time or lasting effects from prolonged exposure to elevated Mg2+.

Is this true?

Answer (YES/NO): YES